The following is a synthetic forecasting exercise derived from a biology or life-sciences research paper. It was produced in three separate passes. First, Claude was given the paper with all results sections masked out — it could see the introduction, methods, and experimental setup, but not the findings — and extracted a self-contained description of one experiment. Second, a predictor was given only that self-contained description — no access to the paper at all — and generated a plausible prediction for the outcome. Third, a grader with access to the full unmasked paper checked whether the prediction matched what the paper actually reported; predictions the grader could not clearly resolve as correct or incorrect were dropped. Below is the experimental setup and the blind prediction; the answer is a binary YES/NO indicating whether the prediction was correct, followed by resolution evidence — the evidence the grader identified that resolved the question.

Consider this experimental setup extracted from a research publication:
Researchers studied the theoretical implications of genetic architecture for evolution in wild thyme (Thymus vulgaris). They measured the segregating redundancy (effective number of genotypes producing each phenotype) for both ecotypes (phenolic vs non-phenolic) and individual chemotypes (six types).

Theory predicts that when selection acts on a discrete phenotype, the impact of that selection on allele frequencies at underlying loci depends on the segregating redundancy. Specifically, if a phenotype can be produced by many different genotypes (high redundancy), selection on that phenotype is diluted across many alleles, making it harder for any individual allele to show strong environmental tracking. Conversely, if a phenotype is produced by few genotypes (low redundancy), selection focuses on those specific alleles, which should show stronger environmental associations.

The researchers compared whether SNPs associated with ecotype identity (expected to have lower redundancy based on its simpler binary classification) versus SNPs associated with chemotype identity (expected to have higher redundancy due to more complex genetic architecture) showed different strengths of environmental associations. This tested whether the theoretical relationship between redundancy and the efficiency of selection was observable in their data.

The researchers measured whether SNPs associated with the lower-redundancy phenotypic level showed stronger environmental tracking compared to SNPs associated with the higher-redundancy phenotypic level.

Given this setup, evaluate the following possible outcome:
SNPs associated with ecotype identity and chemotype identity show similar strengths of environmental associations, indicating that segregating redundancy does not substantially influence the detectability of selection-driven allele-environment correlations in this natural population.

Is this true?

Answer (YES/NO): NO